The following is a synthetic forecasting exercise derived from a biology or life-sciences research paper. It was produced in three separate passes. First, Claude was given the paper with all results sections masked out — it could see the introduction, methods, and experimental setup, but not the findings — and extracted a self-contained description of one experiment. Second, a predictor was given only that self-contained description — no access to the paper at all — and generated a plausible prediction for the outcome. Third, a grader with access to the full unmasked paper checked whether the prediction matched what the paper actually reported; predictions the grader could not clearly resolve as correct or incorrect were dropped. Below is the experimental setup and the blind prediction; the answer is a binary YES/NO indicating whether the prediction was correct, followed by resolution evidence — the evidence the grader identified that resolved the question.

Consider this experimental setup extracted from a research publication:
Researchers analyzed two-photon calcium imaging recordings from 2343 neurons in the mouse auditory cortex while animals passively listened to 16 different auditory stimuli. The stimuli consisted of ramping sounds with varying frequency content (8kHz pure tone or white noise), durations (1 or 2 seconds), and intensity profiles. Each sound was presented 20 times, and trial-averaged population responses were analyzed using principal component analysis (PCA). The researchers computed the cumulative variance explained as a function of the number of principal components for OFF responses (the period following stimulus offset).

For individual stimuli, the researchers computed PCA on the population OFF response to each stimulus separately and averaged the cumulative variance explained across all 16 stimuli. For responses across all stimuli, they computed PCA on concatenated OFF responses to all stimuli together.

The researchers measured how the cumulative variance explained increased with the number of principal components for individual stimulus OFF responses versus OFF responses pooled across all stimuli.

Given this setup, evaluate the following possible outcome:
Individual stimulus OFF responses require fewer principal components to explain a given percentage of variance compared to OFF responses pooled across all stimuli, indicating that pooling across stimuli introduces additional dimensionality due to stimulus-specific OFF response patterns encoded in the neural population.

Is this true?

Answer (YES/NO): YES